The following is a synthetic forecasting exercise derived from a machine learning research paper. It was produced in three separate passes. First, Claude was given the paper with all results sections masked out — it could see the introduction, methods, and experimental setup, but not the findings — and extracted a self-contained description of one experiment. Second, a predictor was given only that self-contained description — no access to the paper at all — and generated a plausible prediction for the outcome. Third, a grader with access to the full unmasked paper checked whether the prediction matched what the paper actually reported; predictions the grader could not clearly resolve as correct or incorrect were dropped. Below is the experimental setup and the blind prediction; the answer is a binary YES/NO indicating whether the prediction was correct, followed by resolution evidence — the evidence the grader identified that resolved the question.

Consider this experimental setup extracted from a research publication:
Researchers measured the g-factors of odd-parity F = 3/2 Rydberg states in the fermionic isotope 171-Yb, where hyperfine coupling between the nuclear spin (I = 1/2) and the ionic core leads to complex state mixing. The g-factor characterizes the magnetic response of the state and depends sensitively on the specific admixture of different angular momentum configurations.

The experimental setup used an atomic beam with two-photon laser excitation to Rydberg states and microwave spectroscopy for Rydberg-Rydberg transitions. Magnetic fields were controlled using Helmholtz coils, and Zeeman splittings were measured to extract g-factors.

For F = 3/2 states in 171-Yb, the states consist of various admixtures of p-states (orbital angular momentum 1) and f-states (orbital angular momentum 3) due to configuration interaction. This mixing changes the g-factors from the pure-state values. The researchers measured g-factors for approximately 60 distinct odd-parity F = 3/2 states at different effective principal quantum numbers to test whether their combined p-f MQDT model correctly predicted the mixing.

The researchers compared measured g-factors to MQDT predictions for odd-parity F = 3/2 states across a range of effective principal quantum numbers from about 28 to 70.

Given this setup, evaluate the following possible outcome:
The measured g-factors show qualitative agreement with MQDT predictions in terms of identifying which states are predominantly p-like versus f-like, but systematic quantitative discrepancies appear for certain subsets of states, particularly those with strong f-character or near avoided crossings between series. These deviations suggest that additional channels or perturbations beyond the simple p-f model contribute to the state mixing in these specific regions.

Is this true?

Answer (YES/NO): NO